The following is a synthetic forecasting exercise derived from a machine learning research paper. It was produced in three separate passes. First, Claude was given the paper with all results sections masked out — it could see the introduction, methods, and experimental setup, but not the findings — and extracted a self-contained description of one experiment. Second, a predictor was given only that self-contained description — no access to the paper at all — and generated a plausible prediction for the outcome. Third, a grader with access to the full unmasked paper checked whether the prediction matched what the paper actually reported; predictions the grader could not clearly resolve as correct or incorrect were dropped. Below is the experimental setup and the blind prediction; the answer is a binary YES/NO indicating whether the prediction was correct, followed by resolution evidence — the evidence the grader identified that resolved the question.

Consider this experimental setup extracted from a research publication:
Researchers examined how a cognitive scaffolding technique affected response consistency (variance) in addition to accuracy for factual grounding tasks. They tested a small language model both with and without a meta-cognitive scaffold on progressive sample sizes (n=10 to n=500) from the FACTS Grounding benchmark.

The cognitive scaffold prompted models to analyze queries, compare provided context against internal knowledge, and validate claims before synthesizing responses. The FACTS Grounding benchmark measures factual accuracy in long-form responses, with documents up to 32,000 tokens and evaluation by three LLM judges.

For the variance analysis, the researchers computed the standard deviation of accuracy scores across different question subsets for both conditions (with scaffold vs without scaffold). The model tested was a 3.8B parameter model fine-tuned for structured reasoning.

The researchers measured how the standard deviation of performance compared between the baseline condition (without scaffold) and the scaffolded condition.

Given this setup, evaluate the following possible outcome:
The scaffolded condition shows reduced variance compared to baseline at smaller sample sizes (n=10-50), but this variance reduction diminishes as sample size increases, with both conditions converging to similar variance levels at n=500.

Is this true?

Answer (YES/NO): NO